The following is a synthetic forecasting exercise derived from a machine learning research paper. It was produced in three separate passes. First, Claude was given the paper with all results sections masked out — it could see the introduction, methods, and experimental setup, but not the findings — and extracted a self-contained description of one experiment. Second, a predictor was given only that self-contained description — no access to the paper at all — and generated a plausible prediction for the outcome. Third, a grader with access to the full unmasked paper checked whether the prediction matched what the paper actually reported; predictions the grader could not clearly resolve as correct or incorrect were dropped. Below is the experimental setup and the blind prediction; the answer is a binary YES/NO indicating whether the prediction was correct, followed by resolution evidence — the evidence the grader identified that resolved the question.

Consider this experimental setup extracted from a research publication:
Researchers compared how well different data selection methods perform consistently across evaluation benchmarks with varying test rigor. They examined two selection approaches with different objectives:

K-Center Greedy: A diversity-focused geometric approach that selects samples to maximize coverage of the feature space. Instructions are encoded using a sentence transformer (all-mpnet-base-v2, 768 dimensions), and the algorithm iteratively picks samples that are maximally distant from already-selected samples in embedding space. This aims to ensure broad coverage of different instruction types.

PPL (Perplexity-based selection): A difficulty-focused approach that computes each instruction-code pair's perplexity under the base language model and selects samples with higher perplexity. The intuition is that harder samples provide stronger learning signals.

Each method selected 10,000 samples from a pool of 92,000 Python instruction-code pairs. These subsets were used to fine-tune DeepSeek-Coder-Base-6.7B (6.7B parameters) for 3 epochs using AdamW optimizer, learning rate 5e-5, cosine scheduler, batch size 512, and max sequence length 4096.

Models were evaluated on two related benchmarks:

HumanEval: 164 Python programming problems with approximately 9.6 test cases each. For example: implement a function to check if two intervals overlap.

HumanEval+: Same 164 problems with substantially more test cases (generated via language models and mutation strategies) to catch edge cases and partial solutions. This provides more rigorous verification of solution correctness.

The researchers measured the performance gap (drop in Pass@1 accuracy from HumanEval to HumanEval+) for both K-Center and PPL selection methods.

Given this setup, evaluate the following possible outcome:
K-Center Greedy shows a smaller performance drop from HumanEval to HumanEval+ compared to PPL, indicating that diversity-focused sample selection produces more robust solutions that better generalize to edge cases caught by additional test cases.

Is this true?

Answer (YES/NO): YES